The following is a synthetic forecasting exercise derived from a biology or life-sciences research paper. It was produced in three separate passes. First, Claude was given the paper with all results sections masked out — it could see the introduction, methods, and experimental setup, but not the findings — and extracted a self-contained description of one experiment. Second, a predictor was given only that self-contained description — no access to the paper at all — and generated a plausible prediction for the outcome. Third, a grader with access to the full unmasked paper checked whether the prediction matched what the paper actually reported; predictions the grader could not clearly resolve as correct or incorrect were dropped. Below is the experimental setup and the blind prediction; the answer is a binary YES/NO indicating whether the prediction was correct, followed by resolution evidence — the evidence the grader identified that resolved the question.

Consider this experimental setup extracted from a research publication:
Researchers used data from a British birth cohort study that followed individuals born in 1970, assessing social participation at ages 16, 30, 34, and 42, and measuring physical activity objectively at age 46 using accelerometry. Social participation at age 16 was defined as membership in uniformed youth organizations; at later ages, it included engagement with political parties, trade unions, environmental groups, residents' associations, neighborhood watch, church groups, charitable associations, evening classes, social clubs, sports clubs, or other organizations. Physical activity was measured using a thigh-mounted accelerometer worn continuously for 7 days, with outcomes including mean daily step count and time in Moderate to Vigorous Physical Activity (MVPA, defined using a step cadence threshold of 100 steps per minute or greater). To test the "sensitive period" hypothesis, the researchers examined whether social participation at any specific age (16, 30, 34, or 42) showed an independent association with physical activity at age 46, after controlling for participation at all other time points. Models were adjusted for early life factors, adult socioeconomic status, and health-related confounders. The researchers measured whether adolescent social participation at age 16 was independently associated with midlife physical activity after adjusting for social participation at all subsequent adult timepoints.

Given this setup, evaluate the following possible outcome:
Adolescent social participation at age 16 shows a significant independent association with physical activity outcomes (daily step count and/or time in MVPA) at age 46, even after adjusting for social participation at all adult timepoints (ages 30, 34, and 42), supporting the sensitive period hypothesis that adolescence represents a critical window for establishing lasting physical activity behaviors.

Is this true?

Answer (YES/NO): NO